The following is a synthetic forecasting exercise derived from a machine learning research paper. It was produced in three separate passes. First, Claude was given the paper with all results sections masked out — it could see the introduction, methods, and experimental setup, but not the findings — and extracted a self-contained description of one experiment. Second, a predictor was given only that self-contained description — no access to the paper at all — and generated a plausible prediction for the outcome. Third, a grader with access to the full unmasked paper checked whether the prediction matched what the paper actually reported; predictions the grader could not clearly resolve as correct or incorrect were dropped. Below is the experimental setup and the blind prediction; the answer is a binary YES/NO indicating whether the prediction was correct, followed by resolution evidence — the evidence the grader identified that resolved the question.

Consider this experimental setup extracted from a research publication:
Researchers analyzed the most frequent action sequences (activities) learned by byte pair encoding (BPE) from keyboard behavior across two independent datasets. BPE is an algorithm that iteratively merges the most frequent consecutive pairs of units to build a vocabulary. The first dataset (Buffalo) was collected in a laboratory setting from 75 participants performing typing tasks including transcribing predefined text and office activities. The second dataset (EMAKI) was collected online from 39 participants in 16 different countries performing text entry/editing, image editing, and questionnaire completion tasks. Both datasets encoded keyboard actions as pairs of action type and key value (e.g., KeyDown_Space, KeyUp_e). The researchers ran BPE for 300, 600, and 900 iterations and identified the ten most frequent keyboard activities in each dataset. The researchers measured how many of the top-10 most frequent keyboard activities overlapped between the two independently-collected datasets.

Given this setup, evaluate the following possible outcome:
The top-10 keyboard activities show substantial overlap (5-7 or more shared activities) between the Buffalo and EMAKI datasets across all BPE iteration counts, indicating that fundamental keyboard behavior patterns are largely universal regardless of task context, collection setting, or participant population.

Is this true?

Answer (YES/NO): YES